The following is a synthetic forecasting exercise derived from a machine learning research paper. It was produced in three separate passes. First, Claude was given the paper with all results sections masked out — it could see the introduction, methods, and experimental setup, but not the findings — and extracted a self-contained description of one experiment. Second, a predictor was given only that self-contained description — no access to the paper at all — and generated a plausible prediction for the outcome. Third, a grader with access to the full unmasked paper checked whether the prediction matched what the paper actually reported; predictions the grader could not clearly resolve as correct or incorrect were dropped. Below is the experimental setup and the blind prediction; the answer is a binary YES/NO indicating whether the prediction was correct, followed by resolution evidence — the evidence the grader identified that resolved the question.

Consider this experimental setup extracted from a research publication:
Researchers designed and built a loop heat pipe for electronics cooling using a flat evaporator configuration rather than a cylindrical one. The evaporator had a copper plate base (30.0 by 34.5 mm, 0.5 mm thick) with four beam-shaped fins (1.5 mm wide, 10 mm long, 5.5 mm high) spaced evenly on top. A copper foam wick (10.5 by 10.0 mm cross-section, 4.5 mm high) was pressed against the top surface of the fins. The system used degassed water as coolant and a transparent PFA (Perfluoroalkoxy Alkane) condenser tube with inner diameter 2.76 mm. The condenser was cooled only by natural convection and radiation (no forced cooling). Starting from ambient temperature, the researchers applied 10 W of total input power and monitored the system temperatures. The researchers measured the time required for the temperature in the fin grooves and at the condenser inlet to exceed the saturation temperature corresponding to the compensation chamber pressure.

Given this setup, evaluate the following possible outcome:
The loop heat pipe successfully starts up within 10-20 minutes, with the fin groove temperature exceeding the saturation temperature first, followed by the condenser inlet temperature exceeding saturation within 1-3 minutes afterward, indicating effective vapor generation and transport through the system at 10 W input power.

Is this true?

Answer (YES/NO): NO